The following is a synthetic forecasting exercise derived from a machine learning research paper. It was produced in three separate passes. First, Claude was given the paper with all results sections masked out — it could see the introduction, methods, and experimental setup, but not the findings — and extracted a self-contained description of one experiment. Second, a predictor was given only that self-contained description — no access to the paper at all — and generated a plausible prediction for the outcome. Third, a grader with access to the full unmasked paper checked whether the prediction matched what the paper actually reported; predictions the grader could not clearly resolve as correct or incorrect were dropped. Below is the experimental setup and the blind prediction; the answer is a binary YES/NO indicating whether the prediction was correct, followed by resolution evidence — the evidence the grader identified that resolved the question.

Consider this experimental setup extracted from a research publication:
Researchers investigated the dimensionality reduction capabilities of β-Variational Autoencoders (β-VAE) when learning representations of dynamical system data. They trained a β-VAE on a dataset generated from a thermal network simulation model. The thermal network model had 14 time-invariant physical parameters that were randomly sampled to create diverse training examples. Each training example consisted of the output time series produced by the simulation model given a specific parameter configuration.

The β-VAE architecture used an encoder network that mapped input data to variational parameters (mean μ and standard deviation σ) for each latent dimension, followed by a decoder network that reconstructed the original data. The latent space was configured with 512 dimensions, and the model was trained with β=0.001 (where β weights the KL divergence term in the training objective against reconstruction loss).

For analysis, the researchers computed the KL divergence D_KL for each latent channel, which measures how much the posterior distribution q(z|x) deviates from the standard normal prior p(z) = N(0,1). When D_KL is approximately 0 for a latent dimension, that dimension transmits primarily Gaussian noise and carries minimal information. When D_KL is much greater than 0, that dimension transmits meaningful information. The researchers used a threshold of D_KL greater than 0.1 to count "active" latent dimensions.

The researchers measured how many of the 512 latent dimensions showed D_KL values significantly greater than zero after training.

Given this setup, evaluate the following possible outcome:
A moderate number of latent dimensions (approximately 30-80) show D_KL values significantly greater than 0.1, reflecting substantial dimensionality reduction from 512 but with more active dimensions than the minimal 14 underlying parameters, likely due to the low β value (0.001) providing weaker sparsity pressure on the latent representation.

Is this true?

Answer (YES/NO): NO